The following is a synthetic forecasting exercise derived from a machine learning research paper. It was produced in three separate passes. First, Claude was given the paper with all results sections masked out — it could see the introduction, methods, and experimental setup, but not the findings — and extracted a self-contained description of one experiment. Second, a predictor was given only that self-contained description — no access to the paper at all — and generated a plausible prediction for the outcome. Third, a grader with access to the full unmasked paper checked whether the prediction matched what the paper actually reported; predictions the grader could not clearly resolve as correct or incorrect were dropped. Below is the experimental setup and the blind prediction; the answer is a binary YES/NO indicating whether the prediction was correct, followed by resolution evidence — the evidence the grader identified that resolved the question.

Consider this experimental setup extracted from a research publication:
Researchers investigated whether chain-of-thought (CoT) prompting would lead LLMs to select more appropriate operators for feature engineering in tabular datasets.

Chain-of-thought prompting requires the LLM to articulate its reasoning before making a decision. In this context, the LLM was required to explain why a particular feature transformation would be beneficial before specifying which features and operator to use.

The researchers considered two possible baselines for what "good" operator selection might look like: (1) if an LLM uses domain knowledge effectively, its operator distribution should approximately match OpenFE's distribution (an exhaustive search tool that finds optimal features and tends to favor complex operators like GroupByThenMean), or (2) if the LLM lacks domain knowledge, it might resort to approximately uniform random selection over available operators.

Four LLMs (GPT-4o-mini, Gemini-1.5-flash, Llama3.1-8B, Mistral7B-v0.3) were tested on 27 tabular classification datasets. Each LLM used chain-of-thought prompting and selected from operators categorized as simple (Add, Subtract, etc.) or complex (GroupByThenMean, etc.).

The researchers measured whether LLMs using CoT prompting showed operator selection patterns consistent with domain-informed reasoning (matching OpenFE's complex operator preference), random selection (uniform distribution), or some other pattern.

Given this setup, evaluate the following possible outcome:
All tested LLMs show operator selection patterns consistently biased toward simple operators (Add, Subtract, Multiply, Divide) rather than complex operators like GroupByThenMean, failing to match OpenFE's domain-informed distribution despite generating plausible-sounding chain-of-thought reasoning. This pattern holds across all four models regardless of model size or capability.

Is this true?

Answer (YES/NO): NO